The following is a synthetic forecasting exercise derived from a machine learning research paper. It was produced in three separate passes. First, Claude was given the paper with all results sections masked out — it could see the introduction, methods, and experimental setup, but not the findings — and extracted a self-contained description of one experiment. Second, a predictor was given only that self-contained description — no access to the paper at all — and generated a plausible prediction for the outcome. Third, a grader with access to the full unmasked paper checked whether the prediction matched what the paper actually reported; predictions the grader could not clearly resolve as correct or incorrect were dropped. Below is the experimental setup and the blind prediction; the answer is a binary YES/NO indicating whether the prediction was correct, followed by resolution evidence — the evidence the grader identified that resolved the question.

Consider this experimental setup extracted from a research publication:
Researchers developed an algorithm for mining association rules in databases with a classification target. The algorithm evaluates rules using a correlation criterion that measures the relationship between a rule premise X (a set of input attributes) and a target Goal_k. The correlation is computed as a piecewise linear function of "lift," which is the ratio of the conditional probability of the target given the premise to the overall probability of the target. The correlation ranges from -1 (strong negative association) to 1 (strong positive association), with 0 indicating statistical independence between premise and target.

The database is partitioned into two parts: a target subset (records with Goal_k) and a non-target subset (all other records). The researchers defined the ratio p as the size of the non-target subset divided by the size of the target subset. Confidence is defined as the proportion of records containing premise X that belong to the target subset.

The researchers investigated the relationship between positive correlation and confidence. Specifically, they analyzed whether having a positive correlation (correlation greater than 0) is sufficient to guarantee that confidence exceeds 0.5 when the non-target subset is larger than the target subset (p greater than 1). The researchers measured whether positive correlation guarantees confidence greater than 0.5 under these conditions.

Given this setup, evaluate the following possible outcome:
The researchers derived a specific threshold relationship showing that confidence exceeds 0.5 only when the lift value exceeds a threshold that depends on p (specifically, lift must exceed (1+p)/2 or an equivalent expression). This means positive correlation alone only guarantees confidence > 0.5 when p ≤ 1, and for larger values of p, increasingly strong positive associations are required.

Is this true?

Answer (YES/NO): YES